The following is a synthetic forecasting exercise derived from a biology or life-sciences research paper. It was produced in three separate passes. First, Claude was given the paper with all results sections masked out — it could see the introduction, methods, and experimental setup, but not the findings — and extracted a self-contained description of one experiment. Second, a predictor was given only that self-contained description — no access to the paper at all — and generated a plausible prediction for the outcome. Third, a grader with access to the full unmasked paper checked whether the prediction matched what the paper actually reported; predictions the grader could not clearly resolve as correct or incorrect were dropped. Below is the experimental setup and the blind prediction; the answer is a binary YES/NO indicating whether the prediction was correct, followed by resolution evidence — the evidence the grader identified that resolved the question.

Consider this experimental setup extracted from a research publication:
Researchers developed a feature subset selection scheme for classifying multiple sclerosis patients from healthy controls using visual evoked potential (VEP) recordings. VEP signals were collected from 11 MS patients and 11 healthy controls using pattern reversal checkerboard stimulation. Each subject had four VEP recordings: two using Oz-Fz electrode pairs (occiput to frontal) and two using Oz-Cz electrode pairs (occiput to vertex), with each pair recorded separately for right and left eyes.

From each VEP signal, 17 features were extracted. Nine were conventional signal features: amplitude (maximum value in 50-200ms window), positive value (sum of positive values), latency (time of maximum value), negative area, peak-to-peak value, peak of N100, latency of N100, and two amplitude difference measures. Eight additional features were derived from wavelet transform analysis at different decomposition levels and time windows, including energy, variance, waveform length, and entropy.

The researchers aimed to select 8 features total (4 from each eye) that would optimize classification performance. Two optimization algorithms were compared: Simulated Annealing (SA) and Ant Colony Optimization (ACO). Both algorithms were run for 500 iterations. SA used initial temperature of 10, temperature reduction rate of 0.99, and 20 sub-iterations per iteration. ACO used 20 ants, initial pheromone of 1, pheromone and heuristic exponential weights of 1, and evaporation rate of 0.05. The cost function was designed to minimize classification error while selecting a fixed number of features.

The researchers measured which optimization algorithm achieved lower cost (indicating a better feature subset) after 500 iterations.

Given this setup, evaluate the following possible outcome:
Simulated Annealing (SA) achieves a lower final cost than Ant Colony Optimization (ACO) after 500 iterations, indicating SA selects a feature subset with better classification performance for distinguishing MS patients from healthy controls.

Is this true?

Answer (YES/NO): YES